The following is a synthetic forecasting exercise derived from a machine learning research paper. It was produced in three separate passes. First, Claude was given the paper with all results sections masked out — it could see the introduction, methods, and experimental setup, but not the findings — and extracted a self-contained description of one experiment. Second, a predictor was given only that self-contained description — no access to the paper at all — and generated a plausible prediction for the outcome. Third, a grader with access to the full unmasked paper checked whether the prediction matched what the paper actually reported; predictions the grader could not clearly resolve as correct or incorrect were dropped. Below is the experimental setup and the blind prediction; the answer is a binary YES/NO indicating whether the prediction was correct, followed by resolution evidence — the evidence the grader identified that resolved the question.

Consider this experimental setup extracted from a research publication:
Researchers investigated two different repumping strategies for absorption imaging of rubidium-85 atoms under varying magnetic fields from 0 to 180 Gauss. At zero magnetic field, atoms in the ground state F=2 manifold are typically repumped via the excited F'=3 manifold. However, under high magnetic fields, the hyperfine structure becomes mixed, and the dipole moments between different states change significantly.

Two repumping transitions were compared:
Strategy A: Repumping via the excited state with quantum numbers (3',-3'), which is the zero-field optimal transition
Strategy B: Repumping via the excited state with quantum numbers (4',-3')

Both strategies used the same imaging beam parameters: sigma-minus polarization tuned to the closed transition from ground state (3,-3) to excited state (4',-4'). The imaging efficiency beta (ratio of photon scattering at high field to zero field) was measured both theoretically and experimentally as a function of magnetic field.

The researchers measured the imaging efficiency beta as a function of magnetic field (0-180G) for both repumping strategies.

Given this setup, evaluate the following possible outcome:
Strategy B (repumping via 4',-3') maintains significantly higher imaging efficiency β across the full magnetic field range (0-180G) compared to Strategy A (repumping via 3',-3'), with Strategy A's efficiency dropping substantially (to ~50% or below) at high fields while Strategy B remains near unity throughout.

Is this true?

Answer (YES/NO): NO